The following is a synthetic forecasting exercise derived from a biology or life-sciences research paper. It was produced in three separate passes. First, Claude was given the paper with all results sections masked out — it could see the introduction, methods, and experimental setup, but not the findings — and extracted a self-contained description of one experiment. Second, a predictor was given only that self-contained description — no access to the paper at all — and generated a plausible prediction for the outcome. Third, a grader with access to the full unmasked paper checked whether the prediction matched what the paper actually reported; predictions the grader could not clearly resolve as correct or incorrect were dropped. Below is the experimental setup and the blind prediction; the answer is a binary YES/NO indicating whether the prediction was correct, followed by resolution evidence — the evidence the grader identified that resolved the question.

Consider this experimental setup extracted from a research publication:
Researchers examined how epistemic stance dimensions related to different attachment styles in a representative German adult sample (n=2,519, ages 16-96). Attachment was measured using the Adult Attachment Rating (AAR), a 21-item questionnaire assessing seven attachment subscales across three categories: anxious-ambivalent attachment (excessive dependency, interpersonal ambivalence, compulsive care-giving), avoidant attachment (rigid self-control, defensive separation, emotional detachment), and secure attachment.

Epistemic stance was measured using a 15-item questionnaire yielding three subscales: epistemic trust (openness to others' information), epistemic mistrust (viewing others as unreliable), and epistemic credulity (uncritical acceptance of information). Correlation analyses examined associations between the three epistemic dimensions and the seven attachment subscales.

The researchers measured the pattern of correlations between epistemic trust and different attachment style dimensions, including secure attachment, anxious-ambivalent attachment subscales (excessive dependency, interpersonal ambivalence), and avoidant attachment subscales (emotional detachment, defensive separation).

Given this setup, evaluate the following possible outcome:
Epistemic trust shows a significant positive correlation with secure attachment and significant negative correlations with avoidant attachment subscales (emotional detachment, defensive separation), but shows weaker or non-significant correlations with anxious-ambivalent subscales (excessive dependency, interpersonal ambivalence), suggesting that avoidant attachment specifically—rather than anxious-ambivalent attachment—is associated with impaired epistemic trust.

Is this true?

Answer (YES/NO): NO